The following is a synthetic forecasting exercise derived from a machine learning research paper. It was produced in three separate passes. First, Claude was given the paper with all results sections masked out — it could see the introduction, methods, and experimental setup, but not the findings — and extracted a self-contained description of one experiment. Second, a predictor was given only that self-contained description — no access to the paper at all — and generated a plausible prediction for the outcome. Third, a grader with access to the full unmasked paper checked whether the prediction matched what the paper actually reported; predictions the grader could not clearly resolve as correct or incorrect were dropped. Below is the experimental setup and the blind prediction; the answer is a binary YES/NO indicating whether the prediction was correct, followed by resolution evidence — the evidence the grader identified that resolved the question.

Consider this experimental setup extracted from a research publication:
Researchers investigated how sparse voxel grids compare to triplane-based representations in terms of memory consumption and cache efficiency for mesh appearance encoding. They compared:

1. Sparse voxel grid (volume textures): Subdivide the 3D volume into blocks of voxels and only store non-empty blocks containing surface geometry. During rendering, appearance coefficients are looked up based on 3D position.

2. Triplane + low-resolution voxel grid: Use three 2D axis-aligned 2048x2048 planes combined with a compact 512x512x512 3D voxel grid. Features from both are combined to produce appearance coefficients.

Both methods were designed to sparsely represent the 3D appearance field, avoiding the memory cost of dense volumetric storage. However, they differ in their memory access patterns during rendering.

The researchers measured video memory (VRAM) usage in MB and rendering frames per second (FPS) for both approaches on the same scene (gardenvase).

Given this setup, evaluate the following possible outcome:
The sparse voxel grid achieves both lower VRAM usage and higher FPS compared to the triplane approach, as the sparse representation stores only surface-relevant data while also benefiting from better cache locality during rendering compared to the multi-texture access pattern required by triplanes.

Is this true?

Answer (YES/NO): NO